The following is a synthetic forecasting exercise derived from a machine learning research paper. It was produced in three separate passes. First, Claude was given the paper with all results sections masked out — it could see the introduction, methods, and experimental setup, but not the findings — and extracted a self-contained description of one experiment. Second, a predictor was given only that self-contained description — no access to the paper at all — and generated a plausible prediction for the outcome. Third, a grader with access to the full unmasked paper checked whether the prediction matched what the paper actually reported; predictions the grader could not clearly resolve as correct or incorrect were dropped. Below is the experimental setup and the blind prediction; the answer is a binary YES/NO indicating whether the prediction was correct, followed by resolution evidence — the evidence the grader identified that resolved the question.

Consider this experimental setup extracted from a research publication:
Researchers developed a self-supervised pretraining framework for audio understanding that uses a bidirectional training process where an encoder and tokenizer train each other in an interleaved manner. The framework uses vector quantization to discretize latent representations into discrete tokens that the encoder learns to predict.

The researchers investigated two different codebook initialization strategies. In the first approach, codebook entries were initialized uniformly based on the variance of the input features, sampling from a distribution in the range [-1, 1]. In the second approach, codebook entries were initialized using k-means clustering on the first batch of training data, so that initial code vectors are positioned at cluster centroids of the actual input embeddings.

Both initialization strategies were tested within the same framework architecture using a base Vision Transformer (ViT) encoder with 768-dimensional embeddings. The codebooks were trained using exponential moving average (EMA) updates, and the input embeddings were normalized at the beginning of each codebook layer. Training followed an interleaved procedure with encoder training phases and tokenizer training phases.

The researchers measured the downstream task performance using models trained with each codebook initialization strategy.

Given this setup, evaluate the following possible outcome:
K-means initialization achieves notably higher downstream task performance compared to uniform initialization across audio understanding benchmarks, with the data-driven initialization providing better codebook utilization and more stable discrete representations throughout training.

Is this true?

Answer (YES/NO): YES